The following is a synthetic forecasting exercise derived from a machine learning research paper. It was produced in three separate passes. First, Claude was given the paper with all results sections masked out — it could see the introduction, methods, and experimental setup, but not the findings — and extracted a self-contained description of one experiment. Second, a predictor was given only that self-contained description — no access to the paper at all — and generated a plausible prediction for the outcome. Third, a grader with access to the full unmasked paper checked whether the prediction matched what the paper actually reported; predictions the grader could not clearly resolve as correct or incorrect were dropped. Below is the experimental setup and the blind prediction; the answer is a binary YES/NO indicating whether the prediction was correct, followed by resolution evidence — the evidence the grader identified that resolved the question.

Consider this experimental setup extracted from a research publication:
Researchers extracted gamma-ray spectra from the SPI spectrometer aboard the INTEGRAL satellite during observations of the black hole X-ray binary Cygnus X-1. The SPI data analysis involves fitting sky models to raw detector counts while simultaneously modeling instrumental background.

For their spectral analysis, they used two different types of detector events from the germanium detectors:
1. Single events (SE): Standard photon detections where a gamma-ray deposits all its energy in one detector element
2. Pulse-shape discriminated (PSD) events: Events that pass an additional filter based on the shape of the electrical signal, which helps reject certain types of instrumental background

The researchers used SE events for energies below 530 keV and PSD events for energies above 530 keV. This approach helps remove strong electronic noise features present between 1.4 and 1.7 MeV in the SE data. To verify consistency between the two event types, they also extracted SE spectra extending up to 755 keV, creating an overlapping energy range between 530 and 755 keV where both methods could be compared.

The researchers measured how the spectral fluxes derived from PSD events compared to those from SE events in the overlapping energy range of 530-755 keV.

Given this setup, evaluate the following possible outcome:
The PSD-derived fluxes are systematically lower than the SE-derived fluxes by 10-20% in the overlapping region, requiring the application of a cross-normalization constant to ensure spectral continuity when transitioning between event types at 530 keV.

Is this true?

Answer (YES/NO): YES